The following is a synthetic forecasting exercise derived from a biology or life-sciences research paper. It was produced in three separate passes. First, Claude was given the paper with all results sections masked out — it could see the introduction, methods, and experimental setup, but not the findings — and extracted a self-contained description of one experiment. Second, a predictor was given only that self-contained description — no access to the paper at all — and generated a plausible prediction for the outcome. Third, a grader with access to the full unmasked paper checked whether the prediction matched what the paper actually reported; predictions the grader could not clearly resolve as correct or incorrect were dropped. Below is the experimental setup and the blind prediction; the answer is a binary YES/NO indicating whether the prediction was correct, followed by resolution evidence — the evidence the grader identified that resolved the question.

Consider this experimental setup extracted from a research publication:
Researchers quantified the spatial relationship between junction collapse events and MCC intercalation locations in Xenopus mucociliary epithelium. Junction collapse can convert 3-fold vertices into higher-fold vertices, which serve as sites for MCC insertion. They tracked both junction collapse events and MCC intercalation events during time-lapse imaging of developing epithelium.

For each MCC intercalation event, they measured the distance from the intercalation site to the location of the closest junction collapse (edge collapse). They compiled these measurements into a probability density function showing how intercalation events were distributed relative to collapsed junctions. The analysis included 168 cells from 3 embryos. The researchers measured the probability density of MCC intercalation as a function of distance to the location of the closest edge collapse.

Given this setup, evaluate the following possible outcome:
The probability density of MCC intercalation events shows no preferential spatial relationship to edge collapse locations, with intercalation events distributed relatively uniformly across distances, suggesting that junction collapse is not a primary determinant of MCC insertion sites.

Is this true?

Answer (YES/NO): NO